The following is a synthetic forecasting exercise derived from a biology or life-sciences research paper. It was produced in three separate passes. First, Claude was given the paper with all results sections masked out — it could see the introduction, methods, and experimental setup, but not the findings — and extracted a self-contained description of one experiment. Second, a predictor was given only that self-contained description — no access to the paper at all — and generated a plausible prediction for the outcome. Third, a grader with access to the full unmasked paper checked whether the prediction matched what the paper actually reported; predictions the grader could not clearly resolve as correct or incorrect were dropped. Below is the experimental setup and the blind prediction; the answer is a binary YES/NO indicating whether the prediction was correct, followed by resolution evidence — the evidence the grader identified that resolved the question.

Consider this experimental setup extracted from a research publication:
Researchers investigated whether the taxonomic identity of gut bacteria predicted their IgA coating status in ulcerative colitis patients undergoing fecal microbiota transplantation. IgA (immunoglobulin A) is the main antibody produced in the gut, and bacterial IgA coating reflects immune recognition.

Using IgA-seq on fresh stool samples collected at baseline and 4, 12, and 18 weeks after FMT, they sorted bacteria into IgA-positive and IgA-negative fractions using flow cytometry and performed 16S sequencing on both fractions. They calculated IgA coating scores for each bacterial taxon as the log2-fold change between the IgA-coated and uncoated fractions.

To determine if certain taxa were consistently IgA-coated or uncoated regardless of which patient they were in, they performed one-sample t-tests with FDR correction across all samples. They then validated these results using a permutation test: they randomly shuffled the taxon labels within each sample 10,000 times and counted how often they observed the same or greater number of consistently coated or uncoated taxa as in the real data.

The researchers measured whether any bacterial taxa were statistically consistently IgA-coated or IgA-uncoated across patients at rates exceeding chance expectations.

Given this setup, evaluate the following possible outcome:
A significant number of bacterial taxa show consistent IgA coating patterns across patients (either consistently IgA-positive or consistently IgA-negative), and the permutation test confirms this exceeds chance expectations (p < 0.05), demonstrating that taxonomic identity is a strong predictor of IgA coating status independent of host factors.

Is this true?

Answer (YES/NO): YES